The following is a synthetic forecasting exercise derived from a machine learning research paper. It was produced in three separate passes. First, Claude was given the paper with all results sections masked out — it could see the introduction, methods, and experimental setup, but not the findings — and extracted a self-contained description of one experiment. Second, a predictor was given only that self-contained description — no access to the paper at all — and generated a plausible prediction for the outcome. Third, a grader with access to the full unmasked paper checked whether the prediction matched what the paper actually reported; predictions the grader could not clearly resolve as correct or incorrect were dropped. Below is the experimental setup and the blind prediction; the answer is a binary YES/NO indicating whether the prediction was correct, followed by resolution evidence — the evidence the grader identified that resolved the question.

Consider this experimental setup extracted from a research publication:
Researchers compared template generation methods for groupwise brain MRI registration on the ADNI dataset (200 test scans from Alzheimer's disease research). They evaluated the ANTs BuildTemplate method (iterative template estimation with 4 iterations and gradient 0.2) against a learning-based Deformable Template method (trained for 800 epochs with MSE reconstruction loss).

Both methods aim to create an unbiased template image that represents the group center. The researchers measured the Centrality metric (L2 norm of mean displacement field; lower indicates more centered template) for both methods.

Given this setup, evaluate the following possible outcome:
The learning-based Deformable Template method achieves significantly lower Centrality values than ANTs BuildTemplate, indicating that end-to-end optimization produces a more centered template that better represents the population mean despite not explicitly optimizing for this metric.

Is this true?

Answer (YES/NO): NO